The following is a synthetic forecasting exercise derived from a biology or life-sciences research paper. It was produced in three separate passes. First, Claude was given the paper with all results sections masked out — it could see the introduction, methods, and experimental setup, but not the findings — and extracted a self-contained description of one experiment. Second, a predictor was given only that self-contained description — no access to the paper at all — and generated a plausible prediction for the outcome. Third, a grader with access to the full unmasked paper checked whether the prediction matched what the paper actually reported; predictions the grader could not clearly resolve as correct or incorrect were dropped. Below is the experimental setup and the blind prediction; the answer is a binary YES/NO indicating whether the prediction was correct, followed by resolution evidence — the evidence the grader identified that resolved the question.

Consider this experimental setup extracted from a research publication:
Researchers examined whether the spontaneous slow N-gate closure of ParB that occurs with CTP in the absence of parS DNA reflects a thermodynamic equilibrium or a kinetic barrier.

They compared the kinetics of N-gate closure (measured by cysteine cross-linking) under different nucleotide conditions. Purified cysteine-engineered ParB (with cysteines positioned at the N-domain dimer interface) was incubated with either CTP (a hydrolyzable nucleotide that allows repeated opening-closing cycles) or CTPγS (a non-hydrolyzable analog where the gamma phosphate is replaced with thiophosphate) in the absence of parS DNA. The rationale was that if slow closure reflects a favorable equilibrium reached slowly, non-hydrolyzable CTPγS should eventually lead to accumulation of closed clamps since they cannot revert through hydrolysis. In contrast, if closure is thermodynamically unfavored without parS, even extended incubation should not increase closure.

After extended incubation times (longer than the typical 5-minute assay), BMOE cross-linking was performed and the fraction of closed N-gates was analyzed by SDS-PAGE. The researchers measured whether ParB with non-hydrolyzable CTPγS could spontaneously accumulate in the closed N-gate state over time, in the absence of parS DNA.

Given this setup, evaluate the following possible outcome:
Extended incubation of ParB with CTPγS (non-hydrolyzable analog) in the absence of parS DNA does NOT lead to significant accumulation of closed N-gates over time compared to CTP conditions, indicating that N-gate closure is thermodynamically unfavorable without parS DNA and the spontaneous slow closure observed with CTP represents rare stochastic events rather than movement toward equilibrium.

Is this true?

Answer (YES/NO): NO